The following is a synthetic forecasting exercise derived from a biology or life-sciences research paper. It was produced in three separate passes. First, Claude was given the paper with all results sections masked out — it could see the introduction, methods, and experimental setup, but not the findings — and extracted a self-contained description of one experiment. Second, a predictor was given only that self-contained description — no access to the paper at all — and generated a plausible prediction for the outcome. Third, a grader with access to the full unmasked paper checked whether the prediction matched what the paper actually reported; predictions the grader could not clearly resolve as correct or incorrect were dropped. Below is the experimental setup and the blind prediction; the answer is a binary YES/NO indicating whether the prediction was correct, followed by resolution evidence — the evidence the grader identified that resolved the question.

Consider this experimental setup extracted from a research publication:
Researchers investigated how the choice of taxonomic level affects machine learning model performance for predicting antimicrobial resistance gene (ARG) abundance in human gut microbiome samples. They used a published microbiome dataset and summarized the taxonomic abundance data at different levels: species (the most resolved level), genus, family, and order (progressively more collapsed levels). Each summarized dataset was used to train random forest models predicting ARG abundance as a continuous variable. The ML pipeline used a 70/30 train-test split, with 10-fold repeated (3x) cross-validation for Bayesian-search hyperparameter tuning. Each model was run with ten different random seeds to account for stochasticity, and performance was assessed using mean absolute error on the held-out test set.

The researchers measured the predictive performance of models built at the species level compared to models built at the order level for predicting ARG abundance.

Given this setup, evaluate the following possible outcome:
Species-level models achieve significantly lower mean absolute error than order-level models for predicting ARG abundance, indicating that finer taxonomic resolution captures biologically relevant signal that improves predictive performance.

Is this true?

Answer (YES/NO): NO